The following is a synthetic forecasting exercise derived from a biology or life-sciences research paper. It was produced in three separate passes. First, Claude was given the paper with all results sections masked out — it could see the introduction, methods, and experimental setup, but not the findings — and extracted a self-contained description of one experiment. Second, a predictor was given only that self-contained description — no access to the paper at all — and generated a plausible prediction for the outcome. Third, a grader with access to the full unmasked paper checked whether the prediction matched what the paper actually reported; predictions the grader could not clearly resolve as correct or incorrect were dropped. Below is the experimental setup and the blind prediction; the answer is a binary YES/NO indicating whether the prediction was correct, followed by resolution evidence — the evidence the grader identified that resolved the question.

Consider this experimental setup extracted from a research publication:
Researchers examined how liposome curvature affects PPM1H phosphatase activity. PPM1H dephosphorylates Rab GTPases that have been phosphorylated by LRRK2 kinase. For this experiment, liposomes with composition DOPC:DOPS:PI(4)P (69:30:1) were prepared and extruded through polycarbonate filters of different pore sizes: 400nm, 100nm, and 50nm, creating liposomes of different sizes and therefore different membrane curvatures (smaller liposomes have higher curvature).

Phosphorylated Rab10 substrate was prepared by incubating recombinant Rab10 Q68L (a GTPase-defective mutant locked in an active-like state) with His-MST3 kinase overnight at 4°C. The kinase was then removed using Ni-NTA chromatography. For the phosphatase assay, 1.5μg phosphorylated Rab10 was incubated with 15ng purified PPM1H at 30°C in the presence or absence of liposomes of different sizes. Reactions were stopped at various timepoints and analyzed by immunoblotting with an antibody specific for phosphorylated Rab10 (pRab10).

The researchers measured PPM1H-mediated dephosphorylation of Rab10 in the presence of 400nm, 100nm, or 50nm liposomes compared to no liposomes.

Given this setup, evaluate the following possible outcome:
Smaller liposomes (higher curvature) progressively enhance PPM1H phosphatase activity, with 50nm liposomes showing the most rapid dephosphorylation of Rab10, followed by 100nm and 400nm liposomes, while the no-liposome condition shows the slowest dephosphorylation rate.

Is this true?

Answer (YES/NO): NO